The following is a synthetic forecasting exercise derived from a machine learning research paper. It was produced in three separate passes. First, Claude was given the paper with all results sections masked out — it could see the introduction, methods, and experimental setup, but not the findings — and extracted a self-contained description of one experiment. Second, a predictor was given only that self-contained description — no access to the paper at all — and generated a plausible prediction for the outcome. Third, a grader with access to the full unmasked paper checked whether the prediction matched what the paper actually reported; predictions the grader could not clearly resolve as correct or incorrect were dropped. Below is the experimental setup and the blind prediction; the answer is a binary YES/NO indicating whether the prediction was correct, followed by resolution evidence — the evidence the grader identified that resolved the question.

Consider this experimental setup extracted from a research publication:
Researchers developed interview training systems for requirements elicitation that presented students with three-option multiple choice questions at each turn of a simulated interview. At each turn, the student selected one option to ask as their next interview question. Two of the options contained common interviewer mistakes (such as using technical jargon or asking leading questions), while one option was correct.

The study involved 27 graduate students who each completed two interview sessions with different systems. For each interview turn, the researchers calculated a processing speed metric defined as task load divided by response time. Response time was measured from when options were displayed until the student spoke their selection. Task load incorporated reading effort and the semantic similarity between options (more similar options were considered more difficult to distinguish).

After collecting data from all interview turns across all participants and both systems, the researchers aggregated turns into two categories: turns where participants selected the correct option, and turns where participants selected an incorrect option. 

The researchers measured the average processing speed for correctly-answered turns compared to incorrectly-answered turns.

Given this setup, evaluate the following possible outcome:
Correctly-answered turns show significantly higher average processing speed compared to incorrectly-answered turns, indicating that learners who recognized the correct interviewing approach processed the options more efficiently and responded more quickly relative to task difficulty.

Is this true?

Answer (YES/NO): YES